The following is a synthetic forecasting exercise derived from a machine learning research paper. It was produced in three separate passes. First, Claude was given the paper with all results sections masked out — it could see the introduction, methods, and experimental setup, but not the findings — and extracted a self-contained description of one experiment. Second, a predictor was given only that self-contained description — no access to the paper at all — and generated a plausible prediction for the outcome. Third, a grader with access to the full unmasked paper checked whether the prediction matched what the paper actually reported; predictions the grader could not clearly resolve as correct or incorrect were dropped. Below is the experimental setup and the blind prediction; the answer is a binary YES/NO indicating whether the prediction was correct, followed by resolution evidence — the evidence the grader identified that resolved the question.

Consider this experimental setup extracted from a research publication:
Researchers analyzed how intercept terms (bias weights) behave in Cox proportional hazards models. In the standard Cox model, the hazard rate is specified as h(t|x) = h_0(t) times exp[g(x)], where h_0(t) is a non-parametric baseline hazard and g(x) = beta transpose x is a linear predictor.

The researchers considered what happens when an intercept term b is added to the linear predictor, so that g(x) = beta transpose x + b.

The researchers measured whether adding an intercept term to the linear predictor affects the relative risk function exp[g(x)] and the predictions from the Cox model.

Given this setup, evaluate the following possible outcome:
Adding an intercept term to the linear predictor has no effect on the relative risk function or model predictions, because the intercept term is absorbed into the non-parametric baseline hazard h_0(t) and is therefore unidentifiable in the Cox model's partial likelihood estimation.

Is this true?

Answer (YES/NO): YES